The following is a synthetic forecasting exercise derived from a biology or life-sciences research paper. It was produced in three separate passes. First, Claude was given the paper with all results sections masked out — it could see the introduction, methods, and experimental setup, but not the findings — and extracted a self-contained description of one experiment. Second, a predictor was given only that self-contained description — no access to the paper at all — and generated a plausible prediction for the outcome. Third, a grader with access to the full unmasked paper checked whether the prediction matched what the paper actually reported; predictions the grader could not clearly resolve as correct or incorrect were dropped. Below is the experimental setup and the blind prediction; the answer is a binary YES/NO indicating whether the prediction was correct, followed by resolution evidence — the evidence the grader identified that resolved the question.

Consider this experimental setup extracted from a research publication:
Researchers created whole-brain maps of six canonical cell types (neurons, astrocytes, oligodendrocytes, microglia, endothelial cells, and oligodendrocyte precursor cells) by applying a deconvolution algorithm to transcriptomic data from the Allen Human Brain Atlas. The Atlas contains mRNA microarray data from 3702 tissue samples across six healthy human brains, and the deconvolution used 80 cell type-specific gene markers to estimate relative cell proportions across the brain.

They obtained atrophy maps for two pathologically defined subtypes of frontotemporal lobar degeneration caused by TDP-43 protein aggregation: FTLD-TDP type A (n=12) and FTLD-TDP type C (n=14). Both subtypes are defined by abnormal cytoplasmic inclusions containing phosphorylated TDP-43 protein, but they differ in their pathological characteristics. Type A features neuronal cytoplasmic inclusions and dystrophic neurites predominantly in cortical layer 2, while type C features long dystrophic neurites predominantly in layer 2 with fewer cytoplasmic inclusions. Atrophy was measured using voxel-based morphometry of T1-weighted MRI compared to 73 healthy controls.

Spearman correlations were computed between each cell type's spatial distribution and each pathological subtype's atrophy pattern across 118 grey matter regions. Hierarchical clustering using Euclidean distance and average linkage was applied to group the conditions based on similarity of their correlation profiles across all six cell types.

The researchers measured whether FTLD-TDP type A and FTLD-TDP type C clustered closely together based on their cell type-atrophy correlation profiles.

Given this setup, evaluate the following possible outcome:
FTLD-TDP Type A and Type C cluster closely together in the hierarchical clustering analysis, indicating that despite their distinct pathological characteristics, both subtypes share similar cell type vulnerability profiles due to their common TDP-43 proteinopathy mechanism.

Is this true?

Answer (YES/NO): NO